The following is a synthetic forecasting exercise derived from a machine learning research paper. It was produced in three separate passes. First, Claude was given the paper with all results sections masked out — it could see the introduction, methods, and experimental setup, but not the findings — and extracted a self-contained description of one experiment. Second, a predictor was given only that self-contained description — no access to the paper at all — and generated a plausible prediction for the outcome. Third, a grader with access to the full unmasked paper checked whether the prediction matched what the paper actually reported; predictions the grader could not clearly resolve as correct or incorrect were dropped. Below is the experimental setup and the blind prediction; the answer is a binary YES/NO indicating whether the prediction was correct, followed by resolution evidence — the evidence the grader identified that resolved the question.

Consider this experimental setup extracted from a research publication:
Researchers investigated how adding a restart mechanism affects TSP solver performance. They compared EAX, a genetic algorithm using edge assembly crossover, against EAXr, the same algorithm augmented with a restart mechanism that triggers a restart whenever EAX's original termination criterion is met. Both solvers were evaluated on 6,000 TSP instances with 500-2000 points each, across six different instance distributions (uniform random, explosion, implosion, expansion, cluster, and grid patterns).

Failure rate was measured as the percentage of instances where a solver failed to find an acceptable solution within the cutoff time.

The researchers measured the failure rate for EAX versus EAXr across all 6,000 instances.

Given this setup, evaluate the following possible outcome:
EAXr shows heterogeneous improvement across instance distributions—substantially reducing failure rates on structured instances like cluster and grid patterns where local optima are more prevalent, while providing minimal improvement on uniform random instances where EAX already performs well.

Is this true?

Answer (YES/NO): NO